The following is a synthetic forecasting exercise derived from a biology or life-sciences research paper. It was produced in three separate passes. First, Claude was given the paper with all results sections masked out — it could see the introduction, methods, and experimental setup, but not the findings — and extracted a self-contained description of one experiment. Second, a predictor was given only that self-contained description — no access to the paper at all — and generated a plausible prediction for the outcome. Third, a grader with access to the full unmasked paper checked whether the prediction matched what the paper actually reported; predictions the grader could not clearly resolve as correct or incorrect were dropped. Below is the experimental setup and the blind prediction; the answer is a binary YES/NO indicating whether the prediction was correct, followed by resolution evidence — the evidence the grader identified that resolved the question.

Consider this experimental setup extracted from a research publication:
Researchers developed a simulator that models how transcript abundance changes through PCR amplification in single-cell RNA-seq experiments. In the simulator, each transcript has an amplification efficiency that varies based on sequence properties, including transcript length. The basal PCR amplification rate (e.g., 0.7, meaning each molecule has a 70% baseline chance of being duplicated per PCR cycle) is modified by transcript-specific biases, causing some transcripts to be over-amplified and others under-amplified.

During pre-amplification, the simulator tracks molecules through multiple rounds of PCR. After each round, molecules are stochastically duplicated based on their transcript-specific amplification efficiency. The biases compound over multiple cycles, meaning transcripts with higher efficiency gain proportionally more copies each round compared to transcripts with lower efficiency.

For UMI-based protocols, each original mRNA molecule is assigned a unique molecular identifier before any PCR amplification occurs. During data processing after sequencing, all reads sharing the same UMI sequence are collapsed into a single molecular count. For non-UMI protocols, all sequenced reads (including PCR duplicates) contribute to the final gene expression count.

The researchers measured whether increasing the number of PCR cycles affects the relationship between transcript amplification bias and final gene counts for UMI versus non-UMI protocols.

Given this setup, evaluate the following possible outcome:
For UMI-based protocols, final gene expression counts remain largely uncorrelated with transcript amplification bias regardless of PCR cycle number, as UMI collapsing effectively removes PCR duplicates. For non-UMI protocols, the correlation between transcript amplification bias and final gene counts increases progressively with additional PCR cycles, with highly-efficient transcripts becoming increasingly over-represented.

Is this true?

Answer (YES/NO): YES